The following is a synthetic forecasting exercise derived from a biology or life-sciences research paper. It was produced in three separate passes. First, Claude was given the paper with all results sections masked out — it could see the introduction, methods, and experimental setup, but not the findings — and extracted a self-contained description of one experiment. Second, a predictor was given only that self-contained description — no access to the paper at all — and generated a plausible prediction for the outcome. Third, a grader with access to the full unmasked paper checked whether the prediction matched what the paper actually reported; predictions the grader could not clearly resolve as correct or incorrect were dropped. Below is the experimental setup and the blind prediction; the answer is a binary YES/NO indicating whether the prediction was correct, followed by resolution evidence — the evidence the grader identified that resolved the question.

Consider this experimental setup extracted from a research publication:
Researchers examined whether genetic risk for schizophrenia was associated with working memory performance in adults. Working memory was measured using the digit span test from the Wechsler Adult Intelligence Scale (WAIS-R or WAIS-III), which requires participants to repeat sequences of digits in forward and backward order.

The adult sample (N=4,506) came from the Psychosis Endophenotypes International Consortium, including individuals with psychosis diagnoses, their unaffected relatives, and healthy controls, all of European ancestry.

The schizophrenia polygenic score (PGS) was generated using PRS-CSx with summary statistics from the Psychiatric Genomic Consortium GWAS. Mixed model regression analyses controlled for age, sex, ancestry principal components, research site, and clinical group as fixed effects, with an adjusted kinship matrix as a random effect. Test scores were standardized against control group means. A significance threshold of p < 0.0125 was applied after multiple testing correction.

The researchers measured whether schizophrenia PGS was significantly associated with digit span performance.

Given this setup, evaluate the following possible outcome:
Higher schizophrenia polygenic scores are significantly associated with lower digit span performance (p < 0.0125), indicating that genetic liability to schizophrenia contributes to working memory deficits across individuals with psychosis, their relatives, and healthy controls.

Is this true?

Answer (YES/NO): NO